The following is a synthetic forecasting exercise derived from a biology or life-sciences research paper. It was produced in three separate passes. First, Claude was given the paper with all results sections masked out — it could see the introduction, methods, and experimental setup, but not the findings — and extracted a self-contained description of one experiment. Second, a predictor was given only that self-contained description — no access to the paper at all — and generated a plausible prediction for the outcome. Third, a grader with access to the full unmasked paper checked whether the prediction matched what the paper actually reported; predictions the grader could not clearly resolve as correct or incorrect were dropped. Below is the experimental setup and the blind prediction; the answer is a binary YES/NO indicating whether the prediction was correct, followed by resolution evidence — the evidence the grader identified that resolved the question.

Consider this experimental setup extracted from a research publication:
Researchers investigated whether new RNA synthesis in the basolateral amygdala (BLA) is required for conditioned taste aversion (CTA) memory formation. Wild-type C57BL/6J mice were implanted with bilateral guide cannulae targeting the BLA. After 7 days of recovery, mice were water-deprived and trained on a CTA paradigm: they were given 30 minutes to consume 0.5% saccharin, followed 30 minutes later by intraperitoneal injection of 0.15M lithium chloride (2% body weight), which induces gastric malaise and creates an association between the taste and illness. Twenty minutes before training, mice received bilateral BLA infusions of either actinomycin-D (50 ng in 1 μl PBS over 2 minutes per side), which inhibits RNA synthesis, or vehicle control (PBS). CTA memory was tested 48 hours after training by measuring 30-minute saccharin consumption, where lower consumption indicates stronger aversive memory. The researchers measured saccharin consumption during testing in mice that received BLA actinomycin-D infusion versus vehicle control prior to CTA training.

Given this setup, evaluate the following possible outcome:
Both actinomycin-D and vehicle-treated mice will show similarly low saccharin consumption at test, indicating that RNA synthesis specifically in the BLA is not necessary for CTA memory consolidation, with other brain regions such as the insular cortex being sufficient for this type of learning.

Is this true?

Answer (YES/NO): NO